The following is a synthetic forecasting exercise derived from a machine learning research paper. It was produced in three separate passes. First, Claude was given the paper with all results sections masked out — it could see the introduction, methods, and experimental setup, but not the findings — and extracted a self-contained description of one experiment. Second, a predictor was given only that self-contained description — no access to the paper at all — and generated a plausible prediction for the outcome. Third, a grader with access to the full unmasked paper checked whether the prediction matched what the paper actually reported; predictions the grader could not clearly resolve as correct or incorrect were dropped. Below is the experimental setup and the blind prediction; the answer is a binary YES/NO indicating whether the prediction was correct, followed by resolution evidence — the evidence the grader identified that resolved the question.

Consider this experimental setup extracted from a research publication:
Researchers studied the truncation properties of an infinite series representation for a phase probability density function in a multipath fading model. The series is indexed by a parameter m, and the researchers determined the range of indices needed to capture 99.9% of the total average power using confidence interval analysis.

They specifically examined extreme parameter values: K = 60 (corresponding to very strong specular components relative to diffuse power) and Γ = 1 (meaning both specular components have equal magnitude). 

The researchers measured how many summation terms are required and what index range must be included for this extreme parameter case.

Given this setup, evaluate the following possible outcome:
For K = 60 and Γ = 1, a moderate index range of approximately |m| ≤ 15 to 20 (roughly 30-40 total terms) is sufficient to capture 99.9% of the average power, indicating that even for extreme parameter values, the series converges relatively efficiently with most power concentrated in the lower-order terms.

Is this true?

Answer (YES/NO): NO